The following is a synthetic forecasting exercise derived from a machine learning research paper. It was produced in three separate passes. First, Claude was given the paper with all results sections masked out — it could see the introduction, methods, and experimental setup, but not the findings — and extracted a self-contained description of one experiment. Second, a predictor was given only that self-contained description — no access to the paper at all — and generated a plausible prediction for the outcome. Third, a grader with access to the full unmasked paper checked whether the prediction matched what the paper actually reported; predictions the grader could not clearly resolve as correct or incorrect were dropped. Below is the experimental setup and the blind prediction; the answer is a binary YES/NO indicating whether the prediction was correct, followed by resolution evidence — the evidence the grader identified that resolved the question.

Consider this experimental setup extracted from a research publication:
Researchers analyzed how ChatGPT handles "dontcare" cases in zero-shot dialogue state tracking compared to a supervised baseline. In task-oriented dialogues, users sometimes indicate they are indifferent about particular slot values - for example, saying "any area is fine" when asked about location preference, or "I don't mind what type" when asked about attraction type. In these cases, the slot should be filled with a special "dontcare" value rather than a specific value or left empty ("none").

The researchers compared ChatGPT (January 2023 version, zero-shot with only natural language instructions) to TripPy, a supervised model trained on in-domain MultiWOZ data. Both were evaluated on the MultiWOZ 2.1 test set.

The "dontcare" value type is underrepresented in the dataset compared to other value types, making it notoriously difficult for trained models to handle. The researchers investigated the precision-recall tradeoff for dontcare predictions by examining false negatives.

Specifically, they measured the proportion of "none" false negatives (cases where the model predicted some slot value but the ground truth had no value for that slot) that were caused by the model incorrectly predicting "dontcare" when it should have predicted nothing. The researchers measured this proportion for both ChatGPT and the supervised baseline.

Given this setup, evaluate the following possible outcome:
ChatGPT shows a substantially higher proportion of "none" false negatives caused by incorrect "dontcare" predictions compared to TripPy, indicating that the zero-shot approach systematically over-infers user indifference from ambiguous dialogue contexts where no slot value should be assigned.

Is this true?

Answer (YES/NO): YES